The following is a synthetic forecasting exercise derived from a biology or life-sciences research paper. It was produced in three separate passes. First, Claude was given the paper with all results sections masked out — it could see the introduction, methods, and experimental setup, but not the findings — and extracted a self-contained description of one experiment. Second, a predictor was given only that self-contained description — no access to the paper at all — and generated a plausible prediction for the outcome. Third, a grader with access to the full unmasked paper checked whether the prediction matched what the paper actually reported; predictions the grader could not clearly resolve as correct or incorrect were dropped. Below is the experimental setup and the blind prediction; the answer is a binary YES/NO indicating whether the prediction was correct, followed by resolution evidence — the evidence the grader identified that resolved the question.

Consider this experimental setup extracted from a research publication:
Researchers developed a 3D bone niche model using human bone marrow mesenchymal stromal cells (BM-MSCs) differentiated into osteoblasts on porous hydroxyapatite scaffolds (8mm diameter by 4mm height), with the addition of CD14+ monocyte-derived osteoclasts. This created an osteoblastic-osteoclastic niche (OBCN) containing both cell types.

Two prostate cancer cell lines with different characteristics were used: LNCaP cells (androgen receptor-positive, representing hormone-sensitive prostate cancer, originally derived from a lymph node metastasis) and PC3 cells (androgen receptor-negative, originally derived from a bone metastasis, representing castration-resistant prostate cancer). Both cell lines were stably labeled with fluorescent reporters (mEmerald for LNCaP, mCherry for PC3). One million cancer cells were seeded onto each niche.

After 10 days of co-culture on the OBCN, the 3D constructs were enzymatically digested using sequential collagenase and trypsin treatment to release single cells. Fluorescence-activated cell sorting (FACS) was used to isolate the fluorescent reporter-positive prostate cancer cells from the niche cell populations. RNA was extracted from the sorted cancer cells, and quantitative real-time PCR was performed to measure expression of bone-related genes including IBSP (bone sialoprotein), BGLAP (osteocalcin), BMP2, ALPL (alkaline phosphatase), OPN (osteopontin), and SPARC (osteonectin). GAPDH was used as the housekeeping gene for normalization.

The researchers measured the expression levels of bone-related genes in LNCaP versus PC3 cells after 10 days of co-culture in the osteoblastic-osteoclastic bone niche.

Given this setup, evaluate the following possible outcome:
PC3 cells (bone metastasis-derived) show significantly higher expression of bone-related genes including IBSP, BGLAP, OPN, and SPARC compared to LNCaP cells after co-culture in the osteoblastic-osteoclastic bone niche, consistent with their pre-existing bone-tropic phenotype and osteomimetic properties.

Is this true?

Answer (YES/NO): NO